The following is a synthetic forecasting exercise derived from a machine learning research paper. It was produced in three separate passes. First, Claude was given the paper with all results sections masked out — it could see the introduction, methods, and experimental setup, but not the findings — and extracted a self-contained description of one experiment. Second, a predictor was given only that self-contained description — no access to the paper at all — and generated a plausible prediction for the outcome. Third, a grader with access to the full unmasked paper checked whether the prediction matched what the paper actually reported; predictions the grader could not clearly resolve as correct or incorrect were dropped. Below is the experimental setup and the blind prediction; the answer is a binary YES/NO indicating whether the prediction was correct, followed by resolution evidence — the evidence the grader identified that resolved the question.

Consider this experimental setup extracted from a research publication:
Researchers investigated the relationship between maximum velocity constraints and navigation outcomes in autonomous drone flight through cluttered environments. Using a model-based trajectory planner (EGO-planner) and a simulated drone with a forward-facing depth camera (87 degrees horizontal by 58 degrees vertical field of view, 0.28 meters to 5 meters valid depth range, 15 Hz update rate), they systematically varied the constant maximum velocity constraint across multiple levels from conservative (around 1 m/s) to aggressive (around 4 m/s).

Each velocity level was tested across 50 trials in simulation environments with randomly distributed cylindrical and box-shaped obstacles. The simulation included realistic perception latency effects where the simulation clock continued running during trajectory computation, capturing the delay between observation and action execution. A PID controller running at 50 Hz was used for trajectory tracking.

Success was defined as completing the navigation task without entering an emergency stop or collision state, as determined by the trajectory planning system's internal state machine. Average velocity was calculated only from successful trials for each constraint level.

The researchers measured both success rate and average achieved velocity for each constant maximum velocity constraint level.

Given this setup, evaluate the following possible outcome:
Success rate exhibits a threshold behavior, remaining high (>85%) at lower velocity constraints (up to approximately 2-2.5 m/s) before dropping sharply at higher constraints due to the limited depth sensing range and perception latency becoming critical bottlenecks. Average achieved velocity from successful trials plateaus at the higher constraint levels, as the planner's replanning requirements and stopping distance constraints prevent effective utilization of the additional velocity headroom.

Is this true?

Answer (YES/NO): NO